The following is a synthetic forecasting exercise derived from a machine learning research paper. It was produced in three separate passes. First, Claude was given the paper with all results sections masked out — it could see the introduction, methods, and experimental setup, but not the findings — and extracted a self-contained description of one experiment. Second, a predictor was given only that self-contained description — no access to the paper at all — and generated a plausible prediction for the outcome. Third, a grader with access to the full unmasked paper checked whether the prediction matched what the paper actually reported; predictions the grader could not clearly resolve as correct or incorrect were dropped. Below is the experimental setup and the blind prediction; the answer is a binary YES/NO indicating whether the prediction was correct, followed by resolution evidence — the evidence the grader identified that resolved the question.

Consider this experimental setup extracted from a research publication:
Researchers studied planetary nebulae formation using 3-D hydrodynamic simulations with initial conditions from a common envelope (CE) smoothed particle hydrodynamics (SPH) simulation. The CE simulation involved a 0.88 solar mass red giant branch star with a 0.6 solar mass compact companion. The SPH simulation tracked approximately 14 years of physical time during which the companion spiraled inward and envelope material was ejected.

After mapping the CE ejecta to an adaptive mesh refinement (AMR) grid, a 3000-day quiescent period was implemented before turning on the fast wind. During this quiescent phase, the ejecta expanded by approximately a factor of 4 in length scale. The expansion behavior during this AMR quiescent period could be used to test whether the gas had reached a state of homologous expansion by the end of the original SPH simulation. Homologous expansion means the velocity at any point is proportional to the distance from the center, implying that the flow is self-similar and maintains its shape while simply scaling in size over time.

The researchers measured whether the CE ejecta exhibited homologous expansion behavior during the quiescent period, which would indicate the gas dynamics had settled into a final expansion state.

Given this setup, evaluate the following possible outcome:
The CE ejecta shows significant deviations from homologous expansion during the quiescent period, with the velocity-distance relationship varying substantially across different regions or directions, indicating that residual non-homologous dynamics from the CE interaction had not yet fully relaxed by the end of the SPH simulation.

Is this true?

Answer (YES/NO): NO